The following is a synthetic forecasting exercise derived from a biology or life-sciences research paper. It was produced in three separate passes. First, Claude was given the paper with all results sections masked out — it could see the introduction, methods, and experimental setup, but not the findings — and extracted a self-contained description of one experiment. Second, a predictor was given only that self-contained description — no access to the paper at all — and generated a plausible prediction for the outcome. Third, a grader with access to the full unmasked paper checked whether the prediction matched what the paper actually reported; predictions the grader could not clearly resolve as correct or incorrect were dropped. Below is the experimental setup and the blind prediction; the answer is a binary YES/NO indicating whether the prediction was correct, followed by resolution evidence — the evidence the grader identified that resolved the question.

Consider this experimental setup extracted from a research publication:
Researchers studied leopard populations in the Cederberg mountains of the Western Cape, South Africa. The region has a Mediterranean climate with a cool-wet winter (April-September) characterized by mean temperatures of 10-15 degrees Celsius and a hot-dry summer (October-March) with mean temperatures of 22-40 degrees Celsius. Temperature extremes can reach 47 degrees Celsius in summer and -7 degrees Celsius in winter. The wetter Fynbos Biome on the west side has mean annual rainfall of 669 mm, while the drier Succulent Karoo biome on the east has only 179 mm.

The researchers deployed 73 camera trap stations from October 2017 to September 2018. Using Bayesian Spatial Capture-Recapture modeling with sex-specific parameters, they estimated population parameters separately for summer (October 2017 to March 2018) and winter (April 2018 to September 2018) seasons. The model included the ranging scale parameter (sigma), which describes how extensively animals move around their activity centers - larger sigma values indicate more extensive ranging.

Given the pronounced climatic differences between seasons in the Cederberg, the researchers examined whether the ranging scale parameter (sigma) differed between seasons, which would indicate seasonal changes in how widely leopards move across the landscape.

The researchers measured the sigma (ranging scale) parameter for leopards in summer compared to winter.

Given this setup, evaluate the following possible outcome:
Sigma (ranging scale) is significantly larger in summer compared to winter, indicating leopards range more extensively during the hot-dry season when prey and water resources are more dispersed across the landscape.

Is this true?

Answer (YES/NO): NO